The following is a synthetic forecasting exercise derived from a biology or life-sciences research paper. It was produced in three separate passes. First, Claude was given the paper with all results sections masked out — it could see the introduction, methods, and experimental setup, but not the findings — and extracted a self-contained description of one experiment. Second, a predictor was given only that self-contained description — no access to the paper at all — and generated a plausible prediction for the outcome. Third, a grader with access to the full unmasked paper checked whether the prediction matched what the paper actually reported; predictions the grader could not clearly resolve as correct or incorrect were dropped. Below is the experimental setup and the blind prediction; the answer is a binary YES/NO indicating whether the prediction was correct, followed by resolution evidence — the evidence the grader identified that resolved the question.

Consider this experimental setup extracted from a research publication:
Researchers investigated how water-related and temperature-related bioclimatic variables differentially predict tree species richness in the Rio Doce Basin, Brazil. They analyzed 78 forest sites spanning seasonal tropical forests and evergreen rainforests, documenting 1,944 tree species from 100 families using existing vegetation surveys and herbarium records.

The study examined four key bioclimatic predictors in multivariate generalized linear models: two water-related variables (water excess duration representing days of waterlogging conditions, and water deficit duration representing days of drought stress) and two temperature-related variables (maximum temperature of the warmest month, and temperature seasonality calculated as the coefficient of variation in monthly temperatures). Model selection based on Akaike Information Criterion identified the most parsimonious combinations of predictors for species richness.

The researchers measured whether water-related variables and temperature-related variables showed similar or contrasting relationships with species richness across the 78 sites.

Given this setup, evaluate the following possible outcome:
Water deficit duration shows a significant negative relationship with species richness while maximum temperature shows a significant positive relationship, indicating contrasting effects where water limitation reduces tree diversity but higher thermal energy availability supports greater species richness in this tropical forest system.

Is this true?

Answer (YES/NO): YES